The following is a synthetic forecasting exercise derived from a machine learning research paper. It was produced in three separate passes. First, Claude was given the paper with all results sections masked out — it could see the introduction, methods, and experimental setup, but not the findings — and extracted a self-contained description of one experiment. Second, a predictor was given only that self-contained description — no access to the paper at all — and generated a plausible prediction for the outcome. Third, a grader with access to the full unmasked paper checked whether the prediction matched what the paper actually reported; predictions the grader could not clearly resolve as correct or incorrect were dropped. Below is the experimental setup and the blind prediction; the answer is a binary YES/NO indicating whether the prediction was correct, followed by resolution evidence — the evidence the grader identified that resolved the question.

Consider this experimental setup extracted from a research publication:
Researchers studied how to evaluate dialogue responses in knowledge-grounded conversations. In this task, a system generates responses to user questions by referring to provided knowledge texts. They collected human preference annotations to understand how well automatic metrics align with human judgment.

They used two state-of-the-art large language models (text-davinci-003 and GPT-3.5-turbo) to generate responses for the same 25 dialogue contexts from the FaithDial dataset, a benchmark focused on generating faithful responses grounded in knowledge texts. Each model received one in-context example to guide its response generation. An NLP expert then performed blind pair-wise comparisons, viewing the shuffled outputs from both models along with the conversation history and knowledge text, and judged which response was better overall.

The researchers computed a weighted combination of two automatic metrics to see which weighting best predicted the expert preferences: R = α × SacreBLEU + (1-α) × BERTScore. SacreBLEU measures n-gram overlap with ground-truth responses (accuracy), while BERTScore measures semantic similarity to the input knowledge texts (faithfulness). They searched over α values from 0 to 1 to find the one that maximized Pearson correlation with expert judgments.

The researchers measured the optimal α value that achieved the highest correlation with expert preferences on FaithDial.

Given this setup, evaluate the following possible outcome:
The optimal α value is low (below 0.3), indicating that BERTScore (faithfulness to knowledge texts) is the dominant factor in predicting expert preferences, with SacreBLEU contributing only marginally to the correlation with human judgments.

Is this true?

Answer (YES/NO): NO